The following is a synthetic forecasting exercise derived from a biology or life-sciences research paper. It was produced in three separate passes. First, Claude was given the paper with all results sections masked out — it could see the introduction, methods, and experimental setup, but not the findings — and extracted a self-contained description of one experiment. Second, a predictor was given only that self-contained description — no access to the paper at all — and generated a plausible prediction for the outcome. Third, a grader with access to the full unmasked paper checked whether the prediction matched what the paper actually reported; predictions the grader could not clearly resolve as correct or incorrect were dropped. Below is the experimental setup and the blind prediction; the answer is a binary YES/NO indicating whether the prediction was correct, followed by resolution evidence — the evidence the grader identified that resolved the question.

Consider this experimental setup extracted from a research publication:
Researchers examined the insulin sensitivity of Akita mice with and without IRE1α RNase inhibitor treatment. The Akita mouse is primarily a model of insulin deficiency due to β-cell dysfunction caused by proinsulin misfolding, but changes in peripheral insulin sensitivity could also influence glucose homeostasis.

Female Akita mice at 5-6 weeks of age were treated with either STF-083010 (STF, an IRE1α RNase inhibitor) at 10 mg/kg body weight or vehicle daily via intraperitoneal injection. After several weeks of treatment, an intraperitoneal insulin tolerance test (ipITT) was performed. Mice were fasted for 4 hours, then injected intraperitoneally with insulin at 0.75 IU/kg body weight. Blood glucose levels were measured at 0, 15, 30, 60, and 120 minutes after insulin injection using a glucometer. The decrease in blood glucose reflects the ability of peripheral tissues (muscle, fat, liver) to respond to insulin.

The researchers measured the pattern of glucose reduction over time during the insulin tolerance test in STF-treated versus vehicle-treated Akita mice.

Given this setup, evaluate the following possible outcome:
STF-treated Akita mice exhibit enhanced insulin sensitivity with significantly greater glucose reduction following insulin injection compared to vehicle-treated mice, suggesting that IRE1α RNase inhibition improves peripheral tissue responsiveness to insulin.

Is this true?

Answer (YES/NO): NO